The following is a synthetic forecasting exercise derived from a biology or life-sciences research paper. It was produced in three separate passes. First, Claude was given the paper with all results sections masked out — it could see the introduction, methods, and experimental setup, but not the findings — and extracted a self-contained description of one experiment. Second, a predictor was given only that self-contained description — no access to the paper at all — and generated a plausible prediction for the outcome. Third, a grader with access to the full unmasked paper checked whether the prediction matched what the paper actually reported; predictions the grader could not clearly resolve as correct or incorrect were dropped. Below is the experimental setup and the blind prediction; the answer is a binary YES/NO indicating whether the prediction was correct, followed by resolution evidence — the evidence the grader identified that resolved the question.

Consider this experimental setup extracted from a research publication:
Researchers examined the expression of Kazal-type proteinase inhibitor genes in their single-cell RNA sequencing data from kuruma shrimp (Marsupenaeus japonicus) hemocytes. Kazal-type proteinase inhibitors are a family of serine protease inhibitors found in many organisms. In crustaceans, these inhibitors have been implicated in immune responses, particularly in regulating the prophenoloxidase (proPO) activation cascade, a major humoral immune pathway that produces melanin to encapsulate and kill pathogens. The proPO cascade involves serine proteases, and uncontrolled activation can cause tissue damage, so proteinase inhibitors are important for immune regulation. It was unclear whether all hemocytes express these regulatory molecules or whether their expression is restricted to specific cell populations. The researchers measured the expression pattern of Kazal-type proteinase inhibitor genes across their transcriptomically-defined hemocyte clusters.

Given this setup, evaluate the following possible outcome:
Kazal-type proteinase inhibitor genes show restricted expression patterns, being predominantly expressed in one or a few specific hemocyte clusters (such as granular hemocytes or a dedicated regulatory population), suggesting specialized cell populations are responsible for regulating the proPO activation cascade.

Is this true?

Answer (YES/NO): YES